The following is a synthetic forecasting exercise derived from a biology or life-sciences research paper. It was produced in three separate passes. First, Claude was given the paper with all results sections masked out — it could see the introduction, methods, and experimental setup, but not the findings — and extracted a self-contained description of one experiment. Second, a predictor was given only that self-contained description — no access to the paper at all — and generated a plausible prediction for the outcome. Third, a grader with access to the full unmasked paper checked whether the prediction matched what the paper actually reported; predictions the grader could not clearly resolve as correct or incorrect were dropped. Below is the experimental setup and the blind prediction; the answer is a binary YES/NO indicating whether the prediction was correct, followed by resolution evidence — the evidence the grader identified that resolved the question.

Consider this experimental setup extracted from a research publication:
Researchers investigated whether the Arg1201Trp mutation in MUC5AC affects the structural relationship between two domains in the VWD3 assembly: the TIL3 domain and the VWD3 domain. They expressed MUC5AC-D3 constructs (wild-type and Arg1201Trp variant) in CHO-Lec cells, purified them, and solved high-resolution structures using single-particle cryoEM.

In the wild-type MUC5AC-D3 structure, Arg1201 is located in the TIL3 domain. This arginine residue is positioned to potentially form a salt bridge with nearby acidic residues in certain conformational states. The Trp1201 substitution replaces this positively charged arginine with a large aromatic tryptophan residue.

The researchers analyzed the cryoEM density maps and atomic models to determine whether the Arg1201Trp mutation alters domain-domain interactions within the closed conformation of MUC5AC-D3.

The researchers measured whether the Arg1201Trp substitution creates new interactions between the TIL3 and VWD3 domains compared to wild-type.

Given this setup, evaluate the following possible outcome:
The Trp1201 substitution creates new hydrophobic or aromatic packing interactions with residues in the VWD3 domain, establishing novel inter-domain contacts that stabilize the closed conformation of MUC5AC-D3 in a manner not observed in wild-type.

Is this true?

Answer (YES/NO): YES